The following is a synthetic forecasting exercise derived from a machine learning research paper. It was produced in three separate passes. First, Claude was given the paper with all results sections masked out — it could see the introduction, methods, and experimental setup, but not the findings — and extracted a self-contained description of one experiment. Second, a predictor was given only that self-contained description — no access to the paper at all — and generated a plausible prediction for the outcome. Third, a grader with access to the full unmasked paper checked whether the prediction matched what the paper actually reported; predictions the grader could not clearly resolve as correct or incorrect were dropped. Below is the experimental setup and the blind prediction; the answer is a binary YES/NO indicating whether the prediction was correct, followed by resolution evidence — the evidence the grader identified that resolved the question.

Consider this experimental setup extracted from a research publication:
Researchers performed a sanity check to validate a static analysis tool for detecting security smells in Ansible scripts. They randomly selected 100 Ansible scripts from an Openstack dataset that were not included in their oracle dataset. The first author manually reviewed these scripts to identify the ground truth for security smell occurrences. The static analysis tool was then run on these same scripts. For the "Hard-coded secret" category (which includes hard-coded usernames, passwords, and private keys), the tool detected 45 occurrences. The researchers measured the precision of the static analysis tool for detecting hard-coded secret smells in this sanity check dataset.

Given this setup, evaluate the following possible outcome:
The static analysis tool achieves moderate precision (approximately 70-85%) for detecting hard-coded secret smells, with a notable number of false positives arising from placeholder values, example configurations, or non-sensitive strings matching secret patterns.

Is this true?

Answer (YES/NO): YES